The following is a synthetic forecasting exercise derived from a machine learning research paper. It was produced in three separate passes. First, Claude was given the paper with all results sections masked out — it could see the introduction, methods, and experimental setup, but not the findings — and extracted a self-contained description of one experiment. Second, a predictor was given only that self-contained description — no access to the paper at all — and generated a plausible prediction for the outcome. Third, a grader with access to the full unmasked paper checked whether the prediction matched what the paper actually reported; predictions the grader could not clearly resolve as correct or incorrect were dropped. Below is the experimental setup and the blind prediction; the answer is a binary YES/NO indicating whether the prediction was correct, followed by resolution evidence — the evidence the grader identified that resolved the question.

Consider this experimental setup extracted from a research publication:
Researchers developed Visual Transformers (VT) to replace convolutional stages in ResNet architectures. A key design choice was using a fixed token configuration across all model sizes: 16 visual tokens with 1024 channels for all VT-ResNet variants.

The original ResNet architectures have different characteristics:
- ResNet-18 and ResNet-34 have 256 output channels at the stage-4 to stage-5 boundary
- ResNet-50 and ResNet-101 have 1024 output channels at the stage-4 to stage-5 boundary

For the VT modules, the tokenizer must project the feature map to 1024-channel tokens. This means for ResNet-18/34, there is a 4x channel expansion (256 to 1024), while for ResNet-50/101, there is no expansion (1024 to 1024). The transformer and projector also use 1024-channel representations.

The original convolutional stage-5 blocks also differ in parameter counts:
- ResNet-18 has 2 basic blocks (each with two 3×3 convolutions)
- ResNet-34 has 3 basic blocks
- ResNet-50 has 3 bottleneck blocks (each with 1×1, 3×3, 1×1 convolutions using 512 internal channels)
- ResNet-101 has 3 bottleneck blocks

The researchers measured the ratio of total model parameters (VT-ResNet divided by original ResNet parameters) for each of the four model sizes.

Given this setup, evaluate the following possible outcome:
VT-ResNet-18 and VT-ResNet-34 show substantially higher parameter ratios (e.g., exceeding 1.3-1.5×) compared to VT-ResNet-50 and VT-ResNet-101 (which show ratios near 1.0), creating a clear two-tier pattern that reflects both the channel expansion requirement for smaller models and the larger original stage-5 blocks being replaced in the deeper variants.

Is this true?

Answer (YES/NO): NO